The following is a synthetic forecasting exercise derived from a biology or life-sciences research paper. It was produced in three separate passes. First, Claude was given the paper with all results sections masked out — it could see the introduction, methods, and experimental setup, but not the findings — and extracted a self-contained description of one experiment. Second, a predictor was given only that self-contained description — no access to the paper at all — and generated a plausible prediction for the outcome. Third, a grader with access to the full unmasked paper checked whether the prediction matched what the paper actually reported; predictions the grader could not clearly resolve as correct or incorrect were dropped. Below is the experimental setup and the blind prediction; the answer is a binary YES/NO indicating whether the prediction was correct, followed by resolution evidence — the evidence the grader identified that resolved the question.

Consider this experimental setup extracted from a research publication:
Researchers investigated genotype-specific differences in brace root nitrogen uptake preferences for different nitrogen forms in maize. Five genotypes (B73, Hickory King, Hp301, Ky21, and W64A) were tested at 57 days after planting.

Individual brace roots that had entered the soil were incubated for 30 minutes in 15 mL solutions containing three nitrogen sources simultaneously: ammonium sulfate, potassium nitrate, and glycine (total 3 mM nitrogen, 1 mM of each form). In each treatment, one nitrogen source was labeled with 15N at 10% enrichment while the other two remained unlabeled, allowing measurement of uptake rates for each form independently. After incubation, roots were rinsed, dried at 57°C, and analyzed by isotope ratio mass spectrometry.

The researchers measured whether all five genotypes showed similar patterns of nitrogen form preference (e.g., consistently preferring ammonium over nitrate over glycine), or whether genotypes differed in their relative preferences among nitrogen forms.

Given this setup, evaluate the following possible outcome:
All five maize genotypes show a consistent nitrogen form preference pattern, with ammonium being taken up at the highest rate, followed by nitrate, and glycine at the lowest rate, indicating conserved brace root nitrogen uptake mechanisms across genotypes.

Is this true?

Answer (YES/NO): NO